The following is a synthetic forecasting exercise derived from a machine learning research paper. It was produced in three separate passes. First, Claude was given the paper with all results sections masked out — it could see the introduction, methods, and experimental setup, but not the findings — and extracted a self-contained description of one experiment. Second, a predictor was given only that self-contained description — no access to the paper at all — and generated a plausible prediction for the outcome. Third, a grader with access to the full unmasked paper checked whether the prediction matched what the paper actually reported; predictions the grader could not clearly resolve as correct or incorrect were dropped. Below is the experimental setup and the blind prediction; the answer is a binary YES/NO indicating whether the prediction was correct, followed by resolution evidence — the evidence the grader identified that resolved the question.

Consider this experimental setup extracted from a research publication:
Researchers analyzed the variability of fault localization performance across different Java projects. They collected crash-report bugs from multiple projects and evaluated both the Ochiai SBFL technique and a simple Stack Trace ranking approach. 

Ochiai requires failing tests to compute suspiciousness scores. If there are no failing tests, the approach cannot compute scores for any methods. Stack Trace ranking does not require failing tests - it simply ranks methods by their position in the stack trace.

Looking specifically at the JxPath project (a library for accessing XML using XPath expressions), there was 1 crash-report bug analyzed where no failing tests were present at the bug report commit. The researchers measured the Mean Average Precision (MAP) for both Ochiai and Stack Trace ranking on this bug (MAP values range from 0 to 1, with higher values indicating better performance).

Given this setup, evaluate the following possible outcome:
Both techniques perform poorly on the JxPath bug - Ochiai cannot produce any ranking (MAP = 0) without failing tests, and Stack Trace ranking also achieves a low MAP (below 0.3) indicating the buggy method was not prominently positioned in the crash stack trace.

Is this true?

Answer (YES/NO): NO